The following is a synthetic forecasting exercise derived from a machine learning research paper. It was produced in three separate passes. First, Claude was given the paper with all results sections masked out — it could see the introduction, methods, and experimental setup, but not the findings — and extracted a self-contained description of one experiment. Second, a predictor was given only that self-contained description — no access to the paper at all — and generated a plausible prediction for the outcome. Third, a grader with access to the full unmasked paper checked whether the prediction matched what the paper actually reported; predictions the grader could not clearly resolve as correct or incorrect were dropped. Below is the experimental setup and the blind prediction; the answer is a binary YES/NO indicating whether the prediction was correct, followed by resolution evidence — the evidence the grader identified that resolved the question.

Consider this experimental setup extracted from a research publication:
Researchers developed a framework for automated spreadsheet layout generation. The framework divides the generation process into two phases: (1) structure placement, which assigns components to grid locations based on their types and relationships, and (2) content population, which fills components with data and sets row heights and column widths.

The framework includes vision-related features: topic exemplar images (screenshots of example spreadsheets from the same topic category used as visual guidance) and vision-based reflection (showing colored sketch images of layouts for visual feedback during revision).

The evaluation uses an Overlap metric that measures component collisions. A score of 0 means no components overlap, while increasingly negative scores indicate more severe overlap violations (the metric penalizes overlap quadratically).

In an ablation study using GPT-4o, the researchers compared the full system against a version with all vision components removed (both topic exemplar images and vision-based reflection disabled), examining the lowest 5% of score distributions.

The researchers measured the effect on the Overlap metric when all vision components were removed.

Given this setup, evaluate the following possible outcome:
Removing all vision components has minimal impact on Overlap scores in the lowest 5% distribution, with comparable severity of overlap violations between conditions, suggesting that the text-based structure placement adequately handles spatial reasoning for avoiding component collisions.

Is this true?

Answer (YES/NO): NO